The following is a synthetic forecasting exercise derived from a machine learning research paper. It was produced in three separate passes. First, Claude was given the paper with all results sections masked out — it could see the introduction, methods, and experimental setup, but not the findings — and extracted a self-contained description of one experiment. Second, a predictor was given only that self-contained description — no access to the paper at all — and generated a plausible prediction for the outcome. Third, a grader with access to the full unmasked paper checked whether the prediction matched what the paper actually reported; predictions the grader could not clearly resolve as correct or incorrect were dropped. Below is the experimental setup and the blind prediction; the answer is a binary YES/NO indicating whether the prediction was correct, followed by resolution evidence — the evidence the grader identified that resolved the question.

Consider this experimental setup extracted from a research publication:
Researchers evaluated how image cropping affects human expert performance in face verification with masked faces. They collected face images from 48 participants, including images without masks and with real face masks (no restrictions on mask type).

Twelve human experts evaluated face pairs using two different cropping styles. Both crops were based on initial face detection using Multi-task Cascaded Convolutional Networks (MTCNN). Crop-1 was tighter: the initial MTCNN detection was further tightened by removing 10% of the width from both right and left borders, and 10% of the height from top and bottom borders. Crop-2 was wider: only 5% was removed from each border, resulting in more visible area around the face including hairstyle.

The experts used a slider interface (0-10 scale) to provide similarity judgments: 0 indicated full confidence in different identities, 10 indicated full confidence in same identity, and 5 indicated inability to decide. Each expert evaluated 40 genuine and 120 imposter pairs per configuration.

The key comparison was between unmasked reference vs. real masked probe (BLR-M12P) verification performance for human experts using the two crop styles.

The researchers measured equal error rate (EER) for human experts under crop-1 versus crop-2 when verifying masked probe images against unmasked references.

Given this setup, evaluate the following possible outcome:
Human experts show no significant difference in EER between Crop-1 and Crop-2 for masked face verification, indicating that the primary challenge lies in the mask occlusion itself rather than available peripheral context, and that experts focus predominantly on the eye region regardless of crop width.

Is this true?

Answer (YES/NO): NO